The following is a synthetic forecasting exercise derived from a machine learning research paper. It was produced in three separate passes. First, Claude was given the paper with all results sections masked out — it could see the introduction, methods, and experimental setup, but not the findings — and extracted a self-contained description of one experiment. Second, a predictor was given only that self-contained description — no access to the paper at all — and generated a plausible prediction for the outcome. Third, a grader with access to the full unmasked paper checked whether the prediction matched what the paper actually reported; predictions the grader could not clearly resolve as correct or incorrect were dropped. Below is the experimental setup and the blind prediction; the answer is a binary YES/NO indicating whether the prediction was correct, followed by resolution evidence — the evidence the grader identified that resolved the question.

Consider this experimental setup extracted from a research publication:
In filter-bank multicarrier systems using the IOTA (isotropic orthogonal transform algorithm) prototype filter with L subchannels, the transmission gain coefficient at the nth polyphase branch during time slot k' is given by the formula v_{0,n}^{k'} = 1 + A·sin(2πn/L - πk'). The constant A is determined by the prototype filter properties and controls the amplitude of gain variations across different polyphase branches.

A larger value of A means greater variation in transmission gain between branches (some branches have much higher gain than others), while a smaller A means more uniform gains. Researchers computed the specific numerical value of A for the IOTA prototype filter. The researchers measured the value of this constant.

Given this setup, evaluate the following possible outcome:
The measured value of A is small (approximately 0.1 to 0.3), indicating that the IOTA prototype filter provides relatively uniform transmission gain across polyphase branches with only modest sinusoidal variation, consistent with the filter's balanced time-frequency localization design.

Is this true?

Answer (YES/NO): NO